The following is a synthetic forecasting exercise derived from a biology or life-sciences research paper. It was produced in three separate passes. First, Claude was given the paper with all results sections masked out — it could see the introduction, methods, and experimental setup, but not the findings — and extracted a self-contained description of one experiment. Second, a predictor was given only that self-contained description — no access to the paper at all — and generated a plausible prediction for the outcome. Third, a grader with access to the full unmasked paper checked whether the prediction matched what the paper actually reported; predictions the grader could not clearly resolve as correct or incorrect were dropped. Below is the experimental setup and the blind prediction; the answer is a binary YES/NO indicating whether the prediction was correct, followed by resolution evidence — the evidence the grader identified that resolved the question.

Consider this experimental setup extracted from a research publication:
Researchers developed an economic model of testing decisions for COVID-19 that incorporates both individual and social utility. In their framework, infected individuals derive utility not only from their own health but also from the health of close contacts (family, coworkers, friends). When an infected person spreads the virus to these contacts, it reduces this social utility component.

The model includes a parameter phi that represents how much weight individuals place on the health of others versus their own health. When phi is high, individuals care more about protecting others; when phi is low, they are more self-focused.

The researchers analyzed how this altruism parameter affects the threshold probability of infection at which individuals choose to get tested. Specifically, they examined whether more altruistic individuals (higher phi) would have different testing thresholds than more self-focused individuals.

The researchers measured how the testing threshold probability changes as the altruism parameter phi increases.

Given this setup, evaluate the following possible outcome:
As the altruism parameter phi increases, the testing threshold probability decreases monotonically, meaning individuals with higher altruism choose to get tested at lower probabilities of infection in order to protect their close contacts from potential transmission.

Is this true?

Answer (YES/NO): YES